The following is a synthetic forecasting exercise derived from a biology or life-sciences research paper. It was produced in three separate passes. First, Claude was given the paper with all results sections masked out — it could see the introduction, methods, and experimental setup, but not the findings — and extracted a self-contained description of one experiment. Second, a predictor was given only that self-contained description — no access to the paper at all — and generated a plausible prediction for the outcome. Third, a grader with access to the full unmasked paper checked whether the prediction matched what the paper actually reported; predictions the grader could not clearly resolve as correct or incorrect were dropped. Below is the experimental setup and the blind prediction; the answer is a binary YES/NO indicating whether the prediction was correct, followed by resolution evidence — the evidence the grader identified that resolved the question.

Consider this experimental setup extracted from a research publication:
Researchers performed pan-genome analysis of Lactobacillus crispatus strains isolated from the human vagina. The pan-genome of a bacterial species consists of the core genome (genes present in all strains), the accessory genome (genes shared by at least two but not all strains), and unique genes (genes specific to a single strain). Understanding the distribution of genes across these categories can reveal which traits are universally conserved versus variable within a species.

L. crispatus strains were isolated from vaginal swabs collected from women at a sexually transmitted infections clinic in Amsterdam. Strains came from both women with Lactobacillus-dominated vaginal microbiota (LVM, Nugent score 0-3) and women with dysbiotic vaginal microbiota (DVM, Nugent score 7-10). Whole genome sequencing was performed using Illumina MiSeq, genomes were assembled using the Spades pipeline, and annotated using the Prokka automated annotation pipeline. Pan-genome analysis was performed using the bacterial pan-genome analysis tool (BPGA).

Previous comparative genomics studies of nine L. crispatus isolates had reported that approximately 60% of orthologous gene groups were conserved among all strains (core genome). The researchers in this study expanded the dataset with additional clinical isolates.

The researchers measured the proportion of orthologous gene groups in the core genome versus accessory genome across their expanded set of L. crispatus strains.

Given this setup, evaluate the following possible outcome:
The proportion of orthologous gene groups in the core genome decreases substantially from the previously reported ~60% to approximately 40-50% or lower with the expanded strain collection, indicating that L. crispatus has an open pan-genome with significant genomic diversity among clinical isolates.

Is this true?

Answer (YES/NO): NO